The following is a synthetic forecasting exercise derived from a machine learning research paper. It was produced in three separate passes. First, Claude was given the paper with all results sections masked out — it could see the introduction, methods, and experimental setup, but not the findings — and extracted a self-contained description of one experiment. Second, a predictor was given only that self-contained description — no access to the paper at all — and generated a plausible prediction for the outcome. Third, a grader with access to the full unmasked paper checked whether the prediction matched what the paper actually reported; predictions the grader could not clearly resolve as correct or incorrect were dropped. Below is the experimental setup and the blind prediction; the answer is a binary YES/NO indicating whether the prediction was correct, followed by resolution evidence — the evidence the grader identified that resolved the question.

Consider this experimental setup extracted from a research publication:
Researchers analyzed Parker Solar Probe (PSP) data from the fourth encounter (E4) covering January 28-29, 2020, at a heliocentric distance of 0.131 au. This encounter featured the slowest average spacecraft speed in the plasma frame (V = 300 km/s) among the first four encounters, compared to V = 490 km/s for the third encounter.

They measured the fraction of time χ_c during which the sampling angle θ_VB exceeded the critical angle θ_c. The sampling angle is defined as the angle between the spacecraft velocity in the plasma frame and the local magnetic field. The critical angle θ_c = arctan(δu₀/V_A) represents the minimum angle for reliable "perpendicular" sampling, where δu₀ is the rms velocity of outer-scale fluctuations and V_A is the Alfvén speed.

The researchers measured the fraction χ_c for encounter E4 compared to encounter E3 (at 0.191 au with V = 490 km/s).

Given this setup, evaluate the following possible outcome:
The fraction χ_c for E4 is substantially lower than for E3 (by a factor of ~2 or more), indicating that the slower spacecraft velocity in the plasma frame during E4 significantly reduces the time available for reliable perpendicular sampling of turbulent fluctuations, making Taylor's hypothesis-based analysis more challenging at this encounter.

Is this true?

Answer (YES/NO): NO